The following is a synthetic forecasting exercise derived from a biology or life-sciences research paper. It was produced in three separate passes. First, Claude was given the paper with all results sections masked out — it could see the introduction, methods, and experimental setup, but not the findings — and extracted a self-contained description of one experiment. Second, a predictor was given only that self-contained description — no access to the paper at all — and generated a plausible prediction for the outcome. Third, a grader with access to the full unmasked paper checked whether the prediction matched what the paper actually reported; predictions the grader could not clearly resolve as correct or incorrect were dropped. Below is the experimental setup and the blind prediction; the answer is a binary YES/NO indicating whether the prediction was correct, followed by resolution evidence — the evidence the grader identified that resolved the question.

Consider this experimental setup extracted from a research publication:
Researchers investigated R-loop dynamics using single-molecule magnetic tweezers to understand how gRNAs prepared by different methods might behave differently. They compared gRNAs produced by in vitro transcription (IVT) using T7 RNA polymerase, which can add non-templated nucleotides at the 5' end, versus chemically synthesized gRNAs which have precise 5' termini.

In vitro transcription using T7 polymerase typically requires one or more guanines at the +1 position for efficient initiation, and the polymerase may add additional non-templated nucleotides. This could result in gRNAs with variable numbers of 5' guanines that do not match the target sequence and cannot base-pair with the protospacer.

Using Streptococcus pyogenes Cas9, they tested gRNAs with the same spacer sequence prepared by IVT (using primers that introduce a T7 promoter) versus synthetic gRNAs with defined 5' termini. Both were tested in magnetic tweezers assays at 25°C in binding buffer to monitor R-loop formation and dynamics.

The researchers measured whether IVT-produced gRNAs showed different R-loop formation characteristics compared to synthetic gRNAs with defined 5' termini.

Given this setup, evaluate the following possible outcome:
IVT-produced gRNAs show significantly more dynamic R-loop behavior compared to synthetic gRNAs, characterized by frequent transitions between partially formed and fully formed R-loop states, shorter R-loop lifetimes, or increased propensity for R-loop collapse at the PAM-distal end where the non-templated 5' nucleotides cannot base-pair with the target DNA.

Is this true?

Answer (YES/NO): NO